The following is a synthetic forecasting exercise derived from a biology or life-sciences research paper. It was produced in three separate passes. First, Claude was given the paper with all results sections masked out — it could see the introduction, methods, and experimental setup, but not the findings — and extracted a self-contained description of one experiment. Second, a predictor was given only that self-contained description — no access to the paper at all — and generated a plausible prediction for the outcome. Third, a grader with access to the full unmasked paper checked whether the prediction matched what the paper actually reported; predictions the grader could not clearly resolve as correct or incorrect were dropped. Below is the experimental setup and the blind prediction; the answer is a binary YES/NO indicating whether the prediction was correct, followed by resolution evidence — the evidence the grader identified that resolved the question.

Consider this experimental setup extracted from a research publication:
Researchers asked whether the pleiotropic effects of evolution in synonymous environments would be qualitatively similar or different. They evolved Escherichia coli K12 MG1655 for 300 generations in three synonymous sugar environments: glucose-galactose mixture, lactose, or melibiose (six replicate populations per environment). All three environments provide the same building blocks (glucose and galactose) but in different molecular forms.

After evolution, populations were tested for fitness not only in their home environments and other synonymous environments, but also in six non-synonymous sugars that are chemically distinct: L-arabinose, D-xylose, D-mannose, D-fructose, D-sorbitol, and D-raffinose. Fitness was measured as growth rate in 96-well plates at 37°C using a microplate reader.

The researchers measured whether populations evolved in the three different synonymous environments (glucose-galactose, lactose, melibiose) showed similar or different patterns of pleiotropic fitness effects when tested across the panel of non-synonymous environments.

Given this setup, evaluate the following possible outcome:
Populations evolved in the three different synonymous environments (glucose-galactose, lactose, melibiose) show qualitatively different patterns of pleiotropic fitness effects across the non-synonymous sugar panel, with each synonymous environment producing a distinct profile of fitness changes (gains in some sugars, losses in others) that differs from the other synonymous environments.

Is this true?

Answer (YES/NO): NO